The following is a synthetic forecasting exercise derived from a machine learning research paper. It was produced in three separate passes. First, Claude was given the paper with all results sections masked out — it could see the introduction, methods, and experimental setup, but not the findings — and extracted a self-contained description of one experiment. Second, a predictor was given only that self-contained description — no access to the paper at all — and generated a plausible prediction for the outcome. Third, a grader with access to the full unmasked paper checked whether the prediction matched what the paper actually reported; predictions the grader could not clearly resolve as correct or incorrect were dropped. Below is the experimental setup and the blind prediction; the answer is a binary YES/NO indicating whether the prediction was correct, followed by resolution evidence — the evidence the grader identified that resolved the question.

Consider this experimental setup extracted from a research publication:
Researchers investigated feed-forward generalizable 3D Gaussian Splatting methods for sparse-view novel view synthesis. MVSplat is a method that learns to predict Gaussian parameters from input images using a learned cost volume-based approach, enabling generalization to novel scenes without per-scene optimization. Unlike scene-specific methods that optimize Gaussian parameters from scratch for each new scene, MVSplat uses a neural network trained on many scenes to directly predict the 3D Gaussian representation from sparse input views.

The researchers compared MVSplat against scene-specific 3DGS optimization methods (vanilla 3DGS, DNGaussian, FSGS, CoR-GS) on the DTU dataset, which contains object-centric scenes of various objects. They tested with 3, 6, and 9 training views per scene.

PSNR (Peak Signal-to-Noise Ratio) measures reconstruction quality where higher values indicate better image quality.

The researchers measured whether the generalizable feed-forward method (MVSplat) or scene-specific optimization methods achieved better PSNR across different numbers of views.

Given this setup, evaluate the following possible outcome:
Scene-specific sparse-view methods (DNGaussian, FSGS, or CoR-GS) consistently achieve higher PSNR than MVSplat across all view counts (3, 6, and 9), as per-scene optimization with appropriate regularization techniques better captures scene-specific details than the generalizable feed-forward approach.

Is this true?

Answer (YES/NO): YES